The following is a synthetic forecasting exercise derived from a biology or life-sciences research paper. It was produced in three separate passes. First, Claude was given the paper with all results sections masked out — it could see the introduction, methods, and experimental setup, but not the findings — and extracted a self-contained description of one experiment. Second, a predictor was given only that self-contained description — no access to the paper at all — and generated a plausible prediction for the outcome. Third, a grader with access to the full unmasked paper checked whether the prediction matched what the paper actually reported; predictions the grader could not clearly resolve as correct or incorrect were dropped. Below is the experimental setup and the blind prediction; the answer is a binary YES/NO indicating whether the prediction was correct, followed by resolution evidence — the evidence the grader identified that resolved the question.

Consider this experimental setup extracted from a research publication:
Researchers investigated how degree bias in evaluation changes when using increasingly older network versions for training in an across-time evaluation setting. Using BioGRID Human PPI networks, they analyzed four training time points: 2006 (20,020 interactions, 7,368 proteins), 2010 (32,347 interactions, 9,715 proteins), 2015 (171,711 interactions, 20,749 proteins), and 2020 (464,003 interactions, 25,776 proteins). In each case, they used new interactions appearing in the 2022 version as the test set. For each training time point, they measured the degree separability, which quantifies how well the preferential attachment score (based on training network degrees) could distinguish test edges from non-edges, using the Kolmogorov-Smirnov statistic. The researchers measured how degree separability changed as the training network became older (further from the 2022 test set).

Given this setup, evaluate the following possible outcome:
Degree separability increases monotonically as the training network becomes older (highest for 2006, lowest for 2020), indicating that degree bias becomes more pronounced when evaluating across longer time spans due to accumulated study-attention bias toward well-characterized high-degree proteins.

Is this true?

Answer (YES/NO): NO